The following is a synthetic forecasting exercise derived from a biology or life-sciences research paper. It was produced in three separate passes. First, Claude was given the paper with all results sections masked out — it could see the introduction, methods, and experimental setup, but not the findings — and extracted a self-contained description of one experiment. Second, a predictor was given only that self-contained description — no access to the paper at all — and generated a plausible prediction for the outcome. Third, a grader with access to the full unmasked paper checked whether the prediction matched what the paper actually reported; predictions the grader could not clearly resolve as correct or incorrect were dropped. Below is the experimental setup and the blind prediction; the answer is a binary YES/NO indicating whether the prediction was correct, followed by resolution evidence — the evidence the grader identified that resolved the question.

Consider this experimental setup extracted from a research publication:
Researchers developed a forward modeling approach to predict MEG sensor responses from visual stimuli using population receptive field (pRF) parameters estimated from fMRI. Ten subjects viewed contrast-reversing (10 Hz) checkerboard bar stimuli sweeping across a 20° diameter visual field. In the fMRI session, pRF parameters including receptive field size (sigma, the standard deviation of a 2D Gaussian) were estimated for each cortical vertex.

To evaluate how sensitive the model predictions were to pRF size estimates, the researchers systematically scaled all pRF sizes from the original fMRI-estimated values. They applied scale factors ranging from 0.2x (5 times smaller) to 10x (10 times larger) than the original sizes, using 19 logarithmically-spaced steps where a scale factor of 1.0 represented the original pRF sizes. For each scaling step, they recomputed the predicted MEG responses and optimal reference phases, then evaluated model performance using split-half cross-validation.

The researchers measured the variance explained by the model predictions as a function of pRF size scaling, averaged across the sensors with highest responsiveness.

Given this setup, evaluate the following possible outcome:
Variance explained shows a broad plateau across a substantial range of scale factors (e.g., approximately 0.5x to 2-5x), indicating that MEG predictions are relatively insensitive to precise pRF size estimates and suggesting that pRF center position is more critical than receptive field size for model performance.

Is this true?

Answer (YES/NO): NO